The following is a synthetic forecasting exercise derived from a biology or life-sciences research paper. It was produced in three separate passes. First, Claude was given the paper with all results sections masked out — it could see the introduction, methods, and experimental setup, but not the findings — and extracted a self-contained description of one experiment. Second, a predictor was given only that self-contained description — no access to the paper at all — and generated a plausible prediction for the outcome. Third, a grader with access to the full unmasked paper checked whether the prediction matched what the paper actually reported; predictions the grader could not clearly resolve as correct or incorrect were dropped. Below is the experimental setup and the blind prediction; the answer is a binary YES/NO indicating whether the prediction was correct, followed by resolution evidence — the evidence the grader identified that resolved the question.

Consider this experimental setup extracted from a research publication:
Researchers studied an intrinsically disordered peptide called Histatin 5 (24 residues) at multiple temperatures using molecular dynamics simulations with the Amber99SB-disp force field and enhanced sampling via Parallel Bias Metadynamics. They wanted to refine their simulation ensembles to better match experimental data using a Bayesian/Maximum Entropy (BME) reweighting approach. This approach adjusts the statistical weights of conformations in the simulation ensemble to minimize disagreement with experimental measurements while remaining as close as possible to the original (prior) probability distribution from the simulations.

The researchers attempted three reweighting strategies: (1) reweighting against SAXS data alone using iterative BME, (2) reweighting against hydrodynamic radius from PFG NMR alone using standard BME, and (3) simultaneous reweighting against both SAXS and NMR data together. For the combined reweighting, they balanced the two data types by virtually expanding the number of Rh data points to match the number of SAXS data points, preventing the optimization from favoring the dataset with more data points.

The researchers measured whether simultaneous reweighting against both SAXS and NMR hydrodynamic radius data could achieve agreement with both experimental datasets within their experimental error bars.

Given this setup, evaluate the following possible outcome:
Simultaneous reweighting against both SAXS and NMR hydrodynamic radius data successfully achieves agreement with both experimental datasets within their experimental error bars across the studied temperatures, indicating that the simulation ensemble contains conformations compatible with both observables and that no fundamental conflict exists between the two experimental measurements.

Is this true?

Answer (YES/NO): NO